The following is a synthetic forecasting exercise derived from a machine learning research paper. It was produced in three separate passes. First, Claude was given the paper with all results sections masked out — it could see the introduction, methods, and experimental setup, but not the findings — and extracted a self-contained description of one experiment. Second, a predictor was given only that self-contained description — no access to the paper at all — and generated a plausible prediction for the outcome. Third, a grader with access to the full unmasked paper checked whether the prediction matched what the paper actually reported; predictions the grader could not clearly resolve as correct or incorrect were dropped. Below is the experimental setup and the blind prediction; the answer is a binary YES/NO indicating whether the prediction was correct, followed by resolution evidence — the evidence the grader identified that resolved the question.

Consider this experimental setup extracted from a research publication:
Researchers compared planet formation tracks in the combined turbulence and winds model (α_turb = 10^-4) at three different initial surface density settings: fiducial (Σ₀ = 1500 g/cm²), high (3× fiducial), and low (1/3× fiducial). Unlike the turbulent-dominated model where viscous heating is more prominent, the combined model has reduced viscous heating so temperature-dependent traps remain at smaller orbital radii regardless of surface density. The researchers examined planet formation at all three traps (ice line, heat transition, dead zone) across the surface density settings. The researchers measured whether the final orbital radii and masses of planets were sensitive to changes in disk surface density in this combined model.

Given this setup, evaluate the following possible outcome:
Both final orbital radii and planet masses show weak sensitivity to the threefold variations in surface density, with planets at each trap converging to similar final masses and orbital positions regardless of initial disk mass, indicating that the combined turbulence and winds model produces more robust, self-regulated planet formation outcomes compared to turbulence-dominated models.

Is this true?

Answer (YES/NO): NO